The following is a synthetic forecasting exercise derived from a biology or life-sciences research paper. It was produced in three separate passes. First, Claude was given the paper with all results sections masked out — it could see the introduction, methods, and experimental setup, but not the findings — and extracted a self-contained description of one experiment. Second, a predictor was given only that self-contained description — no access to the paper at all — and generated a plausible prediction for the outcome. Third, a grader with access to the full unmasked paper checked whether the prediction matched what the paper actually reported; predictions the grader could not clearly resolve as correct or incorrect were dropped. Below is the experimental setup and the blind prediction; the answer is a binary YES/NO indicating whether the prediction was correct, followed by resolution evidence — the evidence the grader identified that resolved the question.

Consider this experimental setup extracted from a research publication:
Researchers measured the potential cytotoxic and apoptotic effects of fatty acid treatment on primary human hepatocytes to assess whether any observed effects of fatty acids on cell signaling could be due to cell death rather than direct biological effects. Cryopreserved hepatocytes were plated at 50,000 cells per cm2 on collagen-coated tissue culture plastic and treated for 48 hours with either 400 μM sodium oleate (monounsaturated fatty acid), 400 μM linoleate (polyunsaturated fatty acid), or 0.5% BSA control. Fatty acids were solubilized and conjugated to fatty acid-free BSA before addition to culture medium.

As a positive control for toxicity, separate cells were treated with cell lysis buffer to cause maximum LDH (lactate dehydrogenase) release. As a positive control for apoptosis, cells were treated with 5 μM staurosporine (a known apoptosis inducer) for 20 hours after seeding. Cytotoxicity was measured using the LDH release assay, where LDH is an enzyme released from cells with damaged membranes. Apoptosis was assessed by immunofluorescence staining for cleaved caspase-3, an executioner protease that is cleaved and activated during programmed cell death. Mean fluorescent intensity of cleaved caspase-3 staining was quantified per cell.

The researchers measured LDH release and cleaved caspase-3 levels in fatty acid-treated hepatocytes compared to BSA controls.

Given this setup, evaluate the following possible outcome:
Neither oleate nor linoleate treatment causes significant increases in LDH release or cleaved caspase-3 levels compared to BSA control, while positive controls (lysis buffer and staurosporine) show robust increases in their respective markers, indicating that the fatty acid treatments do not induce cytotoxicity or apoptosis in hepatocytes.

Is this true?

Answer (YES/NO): YES